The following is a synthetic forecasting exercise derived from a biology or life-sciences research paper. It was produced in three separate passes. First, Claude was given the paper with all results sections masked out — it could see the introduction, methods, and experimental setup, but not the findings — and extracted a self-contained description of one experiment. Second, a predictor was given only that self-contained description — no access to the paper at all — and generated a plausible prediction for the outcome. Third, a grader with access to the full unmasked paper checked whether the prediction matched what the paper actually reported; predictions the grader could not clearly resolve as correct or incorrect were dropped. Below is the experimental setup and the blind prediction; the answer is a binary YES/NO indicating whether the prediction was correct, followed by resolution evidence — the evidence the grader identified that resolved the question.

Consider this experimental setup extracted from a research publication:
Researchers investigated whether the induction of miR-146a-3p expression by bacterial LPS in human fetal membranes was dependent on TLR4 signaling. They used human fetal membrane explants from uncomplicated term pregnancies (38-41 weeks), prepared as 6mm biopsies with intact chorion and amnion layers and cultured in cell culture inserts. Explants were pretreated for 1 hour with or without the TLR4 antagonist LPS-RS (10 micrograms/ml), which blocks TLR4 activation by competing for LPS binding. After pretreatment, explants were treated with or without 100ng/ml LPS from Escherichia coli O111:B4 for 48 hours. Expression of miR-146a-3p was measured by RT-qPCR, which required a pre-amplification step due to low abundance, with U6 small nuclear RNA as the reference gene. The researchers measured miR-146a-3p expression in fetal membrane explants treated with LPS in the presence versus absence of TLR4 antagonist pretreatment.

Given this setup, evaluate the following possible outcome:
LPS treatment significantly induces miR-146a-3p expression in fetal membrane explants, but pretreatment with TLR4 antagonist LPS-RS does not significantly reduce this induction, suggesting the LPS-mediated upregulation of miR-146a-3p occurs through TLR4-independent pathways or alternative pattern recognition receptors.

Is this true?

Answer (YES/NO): NO